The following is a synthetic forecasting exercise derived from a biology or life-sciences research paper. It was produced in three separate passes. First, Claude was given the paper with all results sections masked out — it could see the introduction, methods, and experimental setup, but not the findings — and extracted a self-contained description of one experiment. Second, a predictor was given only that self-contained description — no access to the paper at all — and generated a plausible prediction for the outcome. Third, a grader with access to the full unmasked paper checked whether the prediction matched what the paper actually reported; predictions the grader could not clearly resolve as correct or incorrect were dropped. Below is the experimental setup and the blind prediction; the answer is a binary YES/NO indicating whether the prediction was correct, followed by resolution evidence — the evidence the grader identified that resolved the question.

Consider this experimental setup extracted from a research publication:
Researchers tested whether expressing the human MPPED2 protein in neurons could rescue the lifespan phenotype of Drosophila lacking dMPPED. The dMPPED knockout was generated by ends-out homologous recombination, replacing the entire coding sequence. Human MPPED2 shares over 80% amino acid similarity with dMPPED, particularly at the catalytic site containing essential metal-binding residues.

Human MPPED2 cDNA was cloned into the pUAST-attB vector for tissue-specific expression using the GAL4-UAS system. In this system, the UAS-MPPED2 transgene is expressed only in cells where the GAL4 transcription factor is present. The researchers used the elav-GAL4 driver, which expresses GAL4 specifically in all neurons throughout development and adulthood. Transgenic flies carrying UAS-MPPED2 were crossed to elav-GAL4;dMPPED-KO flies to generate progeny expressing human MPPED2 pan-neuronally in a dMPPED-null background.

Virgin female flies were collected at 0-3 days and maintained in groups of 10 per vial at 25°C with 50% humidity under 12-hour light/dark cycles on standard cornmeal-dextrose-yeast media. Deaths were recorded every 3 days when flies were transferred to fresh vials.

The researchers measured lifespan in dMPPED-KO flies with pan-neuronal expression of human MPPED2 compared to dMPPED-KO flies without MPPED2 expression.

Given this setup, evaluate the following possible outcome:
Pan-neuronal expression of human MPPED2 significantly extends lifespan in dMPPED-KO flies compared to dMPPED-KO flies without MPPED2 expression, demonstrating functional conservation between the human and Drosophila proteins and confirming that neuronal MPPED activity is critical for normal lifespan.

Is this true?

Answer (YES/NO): NO